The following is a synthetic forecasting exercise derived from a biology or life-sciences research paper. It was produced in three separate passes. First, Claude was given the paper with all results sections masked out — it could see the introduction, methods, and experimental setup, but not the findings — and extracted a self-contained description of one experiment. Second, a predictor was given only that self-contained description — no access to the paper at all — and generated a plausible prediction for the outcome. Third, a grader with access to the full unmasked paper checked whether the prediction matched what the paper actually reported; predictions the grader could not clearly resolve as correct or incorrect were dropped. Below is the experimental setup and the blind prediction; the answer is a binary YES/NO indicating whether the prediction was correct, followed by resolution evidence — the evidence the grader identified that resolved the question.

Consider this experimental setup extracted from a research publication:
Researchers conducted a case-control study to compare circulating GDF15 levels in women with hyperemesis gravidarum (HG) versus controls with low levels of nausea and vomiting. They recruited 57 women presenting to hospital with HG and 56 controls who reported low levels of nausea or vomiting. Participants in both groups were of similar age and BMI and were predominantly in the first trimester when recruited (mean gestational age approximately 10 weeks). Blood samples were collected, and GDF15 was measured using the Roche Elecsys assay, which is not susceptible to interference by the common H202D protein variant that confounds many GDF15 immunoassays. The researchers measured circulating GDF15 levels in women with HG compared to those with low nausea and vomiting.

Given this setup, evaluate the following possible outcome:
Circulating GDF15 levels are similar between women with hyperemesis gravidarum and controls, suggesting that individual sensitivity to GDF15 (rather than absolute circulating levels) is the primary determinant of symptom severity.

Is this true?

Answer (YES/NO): NO